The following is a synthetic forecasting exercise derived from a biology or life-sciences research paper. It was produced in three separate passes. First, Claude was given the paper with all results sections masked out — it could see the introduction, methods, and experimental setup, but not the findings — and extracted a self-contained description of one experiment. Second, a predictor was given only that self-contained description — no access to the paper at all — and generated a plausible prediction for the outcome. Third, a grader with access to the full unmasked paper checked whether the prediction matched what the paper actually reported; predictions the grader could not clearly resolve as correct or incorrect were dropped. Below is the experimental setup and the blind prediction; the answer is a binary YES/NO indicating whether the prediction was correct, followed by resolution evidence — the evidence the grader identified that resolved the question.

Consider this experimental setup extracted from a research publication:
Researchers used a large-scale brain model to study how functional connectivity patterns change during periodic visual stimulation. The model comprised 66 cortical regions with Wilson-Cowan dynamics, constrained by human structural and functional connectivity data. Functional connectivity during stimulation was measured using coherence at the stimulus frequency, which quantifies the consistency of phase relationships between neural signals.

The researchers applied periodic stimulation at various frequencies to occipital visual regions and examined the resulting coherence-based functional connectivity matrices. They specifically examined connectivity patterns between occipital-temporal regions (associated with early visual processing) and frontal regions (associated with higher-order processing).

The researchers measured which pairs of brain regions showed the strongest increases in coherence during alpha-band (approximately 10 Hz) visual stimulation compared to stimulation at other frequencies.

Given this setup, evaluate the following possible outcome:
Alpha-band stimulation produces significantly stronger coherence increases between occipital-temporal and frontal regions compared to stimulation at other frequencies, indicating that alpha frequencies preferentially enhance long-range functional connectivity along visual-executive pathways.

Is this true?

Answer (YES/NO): YES